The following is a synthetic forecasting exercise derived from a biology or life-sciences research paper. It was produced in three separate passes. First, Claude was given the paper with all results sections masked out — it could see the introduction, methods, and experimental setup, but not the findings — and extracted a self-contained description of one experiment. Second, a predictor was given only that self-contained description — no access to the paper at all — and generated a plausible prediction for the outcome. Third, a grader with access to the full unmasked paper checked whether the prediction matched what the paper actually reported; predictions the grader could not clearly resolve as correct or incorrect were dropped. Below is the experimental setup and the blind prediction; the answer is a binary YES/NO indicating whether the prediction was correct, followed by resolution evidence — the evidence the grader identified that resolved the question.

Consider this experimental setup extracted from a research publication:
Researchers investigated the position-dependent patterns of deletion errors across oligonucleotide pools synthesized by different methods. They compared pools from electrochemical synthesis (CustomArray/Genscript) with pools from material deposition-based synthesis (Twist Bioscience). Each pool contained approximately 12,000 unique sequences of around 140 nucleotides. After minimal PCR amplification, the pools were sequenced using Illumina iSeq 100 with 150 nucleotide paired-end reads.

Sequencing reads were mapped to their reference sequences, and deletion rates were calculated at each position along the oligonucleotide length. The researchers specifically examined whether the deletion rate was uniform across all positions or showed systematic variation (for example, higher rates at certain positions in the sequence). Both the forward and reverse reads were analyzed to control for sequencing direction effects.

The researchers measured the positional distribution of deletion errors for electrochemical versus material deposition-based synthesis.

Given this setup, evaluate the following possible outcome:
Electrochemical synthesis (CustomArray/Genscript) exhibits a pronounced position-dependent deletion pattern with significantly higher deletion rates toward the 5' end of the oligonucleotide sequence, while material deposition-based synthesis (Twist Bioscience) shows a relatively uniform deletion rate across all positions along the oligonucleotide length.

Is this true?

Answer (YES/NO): YES